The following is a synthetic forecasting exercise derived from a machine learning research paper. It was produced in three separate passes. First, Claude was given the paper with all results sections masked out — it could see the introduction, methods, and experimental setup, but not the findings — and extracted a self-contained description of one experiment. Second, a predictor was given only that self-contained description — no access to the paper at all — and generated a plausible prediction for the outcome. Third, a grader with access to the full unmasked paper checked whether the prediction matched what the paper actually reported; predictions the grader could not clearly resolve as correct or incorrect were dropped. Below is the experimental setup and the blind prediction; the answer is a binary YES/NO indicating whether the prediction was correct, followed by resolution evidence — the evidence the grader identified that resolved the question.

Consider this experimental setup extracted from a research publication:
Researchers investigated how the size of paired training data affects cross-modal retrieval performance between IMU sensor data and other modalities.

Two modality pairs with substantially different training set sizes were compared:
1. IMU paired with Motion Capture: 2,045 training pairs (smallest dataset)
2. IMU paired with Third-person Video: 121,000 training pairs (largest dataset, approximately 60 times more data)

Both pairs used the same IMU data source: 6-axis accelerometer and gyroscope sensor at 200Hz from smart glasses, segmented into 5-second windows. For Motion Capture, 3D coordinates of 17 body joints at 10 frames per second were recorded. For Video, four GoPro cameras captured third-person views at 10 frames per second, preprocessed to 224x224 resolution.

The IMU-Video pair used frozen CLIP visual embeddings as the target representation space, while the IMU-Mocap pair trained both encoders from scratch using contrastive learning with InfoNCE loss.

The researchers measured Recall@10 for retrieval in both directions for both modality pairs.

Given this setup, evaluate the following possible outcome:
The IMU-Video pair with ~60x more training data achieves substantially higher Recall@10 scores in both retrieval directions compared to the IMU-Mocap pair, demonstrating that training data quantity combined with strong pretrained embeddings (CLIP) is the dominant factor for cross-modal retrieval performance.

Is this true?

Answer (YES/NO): NO